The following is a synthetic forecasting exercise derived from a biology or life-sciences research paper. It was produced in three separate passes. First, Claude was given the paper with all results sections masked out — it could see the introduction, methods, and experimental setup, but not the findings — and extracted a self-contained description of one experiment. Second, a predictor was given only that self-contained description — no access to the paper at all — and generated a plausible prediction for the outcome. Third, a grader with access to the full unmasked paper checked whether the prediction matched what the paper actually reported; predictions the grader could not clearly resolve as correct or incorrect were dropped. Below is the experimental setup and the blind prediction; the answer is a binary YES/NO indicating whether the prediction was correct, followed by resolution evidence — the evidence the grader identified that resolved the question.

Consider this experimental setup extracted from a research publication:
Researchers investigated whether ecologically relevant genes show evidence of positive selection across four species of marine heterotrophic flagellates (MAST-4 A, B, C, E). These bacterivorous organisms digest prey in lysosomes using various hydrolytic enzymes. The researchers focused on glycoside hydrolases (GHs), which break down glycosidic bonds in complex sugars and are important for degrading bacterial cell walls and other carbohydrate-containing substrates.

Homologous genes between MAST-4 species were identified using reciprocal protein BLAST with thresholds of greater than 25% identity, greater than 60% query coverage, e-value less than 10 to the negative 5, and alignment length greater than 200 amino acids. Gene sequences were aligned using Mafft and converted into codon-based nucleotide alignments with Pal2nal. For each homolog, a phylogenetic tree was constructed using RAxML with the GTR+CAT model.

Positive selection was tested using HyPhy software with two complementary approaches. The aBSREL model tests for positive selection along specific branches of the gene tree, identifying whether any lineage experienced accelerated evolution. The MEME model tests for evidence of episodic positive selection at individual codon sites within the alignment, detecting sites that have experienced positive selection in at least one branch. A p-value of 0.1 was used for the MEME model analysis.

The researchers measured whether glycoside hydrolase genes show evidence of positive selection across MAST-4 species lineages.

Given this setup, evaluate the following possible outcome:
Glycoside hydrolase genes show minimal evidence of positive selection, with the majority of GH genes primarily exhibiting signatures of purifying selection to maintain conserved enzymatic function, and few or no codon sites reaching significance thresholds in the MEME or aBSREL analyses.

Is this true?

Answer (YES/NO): NO